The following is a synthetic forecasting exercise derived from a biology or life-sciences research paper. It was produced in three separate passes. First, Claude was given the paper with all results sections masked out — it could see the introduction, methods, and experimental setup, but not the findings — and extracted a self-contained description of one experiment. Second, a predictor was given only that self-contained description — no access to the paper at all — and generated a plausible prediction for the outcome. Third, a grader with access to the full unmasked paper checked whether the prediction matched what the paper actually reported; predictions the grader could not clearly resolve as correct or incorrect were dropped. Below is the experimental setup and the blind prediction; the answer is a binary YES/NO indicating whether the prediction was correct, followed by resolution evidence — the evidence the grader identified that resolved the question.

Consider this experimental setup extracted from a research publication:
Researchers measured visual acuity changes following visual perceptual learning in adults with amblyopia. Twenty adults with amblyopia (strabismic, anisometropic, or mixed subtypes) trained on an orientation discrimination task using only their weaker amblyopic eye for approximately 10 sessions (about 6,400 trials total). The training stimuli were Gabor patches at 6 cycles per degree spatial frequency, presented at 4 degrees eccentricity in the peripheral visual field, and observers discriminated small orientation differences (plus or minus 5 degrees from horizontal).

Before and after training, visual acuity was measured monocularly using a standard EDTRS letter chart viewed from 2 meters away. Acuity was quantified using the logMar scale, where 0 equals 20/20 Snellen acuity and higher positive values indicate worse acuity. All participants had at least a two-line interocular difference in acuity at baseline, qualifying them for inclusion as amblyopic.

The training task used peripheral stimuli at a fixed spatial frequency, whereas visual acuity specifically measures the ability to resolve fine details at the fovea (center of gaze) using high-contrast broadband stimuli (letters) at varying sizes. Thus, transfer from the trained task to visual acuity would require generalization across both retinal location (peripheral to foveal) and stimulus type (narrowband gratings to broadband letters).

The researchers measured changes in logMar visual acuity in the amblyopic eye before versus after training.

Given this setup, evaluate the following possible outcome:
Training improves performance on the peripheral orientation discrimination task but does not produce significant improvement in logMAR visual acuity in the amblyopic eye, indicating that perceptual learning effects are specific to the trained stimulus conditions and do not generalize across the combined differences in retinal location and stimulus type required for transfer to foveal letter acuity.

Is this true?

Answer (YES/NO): NO